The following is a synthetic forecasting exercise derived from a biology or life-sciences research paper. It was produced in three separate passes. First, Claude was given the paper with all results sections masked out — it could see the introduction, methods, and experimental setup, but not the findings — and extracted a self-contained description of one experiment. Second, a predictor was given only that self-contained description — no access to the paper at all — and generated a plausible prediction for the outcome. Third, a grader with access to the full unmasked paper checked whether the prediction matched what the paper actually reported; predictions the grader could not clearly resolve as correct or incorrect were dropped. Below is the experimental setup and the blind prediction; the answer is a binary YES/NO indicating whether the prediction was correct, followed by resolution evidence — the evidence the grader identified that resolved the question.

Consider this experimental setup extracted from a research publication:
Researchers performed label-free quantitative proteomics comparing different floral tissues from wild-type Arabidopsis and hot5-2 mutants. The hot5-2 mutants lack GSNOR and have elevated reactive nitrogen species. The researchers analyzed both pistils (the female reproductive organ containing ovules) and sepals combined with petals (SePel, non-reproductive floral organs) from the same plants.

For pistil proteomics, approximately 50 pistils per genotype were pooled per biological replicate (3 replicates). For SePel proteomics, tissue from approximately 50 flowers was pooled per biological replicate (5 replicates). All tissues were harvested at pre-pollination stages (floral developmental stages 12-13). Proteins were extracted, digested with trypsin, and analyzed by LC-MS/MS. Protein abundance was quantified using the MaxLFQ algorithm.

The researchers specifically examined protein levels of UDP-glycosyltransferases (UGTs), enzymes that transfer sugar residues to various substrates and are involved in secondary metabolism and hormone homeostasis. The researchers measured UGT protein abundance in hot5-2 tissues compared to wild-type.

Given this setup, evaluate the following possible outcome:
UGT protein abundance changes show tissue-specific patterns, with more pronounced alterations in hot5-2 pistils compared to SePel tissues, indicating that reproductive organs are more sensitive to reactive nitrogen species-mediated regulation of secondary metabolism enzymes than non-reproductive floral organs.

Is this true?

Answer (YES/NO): YES